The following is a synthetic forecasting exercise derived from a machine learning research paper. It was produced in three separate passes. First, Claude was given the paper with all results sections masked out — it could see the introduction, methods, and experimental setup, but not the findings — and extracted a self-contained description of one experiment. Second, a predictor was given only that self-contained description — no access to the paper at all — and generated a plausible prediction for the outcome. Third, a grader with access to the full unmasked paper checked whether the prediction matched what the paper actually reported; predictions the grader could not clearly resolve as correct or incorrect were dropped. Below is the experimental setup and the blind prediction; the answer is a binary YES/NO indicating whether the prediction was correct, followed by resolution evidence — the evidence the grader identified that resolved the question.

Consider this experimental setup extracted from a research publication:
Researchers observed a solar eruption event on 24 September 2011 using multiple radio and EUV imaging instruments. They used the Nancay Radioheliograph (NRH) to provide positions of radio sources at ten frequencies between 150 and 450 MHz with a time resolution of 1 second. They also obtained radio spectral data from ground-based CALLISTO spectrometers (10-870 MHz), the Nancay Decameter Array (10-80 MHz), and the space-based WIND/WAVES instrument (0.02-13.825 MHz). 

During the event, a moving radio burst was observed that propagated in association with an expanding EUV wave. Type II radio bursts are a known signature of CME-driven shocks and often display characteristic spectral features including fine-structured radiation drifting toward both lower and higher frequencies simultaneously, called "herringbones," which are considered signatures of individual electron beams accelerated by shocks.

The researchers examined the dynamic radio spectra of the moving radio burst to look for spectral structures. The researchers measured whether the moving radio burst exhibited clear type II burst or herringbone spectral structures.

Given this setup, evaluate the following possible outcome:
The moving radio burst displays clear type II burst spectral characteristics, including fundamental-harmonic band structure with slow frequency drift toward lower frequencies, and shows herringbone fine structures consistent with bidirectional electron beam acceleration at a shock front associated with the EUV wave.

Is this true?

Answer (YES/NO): NO